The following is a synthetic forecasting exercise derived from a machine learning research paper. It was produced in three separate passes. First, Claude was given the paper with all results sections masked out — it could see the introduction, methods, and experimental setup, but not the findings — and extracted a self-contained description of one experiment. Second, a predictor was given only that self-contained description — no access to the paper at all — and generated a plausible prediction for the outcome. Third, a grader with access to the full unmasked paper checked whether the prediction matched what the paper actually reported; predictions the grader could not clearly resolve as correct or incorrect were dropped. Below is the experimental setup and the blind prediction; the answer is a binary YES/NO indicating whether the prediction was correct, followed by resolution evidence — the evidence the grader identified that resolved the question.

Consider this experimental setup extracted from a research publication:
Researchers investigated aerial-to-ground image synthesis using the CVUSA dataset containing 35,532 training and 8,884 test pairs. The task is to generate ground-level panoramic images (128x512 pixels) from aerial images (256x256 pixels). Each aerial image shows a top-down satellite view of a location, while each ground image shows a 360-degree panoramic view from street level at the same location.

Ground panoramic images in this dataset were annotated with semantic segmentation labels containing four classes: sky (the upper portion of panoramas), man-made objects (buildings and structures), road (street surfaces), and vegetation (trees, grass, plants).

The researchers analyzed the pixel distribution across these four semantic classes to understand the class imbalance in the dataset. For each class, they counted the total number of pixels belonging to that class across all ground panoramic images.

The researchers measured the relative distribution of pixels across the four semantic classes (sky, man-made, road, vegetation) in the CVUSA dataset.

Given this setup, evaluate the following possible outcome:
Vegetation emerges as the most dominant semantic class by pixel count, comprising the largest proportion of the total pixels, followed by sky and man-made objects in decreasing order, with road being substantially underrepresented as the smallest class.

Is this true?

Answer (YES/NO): NO